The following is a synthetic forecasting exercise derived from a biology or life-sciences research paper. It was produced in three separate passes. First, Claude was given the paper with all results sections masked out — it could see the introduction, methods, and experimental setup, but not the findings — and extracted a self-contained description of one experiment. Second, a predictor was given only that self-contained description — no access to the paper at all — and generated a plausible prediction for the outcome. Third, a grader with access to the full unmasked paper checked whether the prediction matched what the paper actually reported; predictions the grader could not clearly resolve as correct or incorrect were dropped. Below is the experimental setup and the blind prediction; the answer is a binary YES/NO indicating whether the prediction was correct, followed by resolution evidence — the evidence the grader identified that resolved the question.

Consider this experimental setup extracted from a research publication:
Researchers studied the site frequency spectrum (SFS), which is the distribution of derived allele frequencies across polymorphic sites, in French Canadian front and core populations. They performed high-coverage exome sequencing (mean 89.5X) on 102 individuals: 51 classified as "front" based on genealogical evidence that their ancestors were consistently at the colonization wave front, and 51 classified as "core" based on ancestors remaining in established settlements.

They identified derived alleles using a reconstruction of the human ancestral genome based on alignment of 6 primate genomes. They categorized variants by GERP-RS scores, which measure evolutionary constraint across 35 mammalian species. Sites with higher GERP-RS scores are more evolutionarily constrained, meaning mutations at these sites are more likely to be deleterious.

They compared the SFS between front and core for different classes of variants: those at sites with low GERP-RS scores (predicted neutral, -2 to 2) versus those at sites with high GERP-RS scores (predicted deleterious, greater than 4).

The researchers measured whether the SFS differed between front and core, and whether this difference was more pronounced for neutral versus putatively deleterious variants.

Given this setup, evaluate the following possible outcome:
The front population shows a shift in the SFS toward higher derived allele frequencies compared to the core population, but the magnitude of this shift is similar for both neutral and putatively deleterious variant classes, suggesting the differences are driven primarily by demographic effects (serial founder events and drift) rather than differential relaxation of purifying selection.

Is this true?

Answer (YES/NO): NO